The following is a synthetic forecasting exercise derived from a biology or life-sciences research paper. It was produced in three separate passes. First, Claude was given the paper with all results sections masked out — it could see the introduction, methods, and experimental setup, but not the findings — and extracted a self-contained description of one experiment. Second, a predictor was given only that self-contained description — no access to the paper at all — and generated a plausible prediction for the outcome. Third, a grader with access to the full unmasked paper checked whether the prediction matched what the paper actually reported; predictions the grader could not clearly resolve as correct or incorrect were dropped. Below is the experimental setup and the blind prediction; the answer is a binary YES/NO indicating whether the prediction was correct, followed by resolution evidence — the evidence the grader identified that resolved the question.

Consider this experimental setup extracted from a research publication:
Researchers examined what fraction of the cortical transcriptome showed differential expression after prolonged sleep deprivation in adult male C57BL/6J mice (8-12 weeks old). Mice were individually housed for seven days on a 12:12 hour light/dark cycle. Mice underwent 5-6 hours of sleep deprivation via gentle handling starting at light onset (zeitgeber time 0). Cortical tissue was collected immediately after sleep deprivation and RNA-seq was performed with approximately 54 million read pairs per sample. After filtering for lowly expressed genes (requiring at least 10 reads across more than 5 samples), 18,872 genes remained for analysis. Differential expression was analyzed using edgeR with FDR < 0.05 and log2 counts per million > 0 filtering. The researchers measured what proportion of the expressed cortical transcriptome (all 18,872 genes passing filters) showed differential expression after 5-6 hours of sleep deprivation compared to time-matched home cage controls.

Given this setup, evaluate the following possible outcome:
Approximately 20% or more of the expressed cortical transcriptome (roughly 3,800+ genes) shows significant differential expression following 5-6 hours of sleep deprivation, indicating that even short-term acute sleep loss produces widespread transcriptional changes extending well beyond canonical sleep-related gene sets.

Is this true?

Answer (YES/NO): YES